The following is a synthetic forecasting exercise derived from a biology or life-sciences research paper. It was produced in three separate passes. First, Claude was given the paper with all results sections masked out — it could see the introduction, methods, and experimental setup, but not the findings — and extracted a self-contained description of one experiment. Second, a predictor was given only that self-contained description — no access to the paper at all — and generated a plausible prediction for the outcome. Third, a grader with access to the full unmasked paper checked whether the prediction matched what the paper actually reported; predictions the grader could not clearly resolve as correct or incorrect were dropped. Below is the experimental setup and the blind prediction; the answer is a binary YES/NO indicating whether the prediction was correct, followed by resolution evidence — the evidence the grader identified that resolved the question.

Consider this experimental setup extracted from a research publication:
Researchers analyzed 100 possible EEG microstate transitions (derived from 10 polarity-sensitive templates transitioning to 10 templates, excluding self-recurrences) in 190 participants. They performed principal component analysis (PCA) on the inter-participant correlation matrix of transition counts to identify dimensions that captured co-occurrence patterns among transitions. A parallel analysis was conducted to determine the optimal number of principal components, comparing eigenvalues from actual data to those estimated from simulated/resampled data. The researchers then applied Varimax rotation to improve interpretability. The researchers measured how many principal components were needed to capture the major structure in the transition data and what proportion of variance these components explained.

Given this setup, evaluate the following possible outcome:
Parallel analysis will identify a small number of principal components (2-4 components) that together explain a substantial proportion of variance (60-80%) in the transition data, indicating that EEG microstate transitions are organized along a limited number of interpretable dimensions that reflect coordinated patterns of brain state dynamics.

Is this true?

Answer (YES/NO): NO